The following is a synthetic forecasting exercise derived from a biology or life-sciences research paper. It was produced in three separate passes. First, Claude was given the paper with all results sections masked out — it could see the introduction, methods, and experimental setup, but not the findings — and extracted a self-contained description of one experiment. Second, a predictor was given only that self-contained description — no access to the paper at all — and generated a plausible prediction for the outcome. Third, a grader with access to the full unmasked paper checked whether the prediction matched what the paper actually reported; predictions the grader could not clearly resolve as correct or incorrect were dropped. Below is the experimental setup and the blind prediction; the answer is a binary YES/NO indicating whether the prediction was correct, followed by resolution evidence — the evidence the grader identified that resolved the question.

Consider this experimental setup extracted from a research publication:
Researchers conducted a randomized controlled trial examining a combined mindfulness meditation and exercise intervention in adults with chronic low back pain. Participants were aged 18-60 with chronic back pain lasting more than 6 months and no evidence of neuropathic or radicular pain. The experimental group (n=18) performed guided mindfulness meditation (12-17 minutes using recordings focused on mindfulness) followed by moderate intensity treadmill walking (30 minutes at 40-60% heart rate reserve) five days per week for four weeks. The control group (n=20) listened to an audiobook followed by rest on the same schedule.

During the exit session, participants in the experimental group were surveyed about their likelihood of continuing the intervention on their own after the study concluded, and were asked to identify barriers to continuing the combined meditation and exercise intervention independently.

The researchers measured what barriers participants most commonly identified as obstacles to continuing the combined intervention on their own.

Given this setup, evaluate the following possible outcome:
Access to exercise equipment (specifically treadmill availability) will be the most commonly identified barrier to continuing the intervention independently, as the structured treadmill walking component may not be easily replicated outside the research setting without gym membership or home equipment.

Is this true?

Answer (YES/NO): NO